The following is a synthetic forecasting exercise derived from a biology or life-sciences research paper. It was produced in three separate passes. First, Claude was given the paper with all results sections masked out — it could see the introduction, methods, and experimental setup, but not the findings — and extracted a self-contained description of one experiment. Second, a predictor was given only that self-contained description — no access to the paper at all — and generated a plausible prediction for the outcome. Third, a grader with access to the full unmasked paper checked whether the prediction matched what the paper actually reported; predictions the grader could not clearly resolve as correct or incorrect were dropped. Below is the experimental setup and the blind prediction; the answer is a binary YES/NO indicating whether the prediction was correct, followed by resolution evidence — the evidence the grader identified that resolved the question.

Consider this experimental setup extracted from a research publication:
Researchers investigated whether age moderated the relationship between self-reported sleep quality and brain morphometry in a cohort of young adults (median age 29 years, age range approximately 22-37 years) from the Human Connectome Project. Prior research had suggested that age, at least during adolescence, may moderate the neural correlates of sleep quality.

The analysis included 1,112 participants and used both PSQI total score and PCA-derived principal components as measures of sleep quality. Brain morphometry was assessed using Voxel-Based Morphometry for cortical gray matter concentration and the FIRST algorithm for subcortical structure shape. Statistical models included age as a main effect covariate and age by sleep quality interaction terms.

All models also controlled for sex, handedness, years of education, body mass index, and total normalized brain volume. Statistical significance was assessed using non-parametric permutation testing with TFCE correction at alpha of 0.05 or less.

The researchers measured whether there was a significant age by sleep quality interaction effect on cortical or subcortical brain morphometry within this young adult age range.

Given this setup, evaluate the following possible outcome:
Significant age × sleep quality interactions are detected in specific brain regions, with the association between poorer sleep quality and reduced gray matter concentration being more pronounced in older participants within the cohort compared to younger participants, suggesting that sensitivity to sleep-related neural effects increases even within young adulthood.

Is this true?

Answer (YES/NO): NO